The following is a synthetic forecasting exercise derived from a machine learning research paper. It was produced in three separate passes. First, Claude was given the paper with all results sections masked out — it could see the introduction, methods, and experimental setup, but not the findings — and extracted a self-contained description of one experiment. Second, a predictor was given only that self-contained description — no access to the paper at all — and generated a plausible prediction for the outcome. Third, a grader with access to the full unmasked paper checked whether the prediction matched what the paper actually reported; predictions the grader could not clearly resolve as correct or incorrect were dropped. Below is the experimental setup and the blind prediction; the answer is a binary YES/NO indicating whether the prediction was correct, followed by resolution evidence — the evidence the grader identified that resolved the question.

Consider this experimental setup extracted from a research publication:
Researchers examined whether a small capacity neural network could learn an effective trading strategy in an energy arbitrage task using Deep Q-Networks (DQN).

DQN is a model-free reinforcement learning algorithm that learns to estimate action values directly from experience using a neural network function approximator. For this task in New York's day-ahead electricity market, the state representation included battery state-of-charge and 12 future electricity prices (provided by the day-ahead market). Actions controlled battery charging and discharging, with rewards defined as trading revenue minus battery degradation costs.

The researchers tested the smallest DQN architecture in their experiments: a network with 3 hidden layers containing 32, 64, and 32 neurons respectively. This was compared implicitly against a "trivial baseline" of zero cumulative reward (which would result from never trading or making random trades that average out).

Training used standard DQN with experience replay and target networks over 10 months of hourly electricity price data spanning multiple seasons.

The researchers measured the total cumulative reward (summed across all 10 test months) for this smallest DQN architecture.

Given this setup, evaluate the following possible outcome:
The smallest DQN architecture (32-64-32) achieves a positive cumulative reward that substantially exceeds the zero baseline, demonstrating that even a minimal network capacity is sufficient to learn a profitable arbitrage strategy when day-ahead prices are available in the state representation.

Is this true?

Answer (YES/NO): NO